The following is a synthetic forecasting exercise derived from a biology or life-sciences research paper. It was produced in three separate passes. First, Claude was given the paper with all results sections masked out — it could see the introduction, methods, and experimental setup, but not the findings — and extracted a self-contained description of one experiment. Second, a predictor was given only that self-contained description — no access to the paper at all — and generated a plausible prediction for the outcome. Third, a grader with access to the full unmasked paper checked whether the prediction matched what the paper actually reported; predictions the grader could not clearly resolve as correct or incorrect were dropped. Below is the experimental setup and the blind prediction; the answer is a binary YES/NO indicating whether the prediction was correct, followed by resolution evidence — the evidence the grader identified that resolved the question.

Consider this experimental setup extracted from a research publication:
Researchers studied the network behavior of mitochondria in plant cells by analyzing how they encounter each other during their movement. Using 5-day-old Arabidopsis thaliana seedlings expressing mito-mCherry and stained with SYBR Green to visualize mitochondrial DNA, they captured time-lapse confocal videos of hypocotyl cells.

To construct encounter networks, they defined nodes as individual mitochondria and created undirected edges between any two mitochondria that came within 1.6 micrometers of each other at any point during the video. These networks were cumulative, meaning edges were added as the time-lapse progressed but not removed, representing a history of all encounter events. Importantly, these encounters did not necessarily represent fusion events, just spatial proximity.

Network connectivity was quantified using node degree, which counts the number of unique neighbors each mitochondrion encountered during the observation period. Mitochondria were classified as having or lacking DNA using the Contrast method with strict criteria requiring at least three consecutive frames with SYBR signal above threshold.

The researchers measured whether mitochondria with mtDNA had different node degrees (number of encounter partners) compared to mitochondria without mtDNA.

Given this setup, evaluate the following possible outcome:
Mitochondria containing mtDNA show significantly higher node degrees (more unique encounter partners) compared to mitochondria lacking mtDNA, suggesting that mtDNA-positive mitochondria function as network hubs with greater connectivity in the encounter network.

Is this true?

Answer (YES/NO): YES